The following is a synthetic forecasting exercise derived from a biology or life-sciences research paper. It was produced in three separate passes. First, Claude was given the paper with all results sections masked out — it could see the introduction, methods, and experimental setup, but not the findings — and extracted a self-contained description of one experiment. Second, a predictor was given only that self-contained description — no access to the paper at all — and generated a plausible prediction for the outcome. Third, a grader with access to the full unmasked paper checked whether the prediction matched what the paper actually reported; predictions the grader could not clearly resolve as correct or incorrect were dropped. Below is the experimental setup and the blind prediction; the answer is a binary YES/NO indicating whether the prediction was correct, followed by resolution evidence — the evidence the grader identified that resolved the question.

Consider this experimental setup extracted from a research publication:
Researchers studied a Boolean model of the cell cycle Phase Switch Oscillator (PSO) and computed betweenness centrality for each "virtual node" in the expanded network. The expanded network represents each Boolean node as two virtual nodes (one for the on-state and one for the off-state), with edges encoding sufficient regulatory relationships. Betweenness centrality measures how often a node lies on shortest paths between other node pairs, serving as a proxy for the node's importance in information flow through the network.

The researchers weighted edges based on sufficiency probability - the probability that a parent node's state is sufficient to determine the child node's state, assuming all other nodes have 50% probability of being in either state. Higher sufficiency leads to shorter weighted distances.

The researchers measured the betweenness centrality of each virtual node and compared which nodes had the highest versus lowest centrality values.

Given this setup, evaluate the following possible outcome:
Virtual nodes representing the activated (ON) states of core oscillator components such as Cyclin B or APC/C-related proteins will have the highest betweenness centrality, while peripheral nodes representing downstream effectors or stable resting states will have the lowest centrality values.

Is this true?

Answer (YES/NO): NO